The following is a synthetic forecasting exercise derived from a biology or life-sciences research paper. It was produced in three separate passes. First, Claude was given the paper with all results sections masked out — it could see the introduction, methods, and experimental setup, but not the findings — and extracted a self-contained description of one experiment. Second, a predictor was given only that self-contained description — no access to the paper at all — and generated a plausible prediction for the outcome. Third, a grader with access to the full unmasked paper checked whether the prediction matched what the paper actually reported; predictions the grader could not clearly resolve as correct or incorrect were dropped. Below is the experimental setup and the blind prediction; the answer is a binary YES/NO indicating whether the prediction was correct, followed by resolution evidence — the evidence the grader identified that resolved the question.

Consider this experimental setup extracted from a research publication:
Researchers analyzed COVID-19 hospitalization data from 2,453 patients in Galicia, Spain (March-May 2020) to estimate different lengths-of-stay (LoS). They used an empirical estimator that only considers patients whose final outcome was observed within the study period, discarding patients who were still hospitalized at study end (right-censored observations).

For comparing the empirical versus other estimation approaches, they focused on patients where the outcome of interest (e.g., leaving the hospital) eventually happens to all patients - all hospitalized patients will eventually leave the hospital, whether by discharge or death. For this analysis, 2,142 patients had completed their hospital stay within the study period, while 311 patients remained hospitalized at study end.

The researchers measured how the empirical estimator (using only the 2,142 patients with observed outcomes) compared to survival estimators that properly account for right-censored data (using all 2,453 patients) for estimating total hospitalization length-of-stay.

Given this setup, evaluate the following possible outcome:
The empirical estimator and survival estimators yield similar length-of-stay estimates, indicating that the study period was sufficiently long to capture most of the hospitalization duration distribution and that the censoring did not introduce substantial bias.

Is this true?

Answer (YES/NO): NO